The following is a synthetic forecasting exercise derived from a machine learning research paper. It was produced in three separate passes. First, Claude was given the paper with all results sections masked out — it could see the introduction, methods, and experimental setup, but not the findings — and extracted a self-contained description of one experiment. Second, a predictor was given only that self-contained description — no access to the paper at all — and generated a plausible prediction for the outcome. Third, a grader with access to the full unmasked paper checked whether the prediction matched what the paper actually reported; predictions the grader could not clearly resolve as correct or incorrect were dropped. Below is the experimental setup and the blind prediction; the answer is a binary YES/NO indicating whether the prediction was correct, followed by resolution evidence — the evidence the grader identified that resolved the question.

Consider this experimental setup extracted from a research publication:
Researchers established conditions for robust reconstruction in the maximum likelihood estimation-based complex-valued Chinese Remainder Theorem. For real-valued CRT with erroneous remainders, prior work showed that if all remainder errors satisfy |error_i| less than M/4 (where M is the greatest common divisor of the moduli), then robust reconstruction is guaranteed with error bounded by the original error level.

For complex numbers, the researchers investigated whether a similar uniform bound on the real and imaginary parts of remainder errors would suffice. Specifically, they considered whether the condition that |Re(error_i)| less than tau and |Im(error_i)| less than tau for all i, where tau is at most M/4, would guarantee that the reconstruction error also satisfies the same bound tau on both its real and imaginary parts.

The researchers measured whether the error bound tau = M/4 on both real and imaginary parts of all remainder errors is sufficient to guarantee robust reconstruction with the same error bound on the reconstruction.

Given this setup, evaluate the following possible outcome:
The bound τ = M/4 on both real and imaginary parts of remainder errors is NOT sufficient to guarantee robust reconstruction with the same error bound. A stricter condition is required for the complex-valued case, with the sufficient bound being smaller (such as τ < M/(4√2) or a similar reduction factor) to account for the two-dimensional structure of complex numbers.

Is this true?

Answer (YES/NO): NO